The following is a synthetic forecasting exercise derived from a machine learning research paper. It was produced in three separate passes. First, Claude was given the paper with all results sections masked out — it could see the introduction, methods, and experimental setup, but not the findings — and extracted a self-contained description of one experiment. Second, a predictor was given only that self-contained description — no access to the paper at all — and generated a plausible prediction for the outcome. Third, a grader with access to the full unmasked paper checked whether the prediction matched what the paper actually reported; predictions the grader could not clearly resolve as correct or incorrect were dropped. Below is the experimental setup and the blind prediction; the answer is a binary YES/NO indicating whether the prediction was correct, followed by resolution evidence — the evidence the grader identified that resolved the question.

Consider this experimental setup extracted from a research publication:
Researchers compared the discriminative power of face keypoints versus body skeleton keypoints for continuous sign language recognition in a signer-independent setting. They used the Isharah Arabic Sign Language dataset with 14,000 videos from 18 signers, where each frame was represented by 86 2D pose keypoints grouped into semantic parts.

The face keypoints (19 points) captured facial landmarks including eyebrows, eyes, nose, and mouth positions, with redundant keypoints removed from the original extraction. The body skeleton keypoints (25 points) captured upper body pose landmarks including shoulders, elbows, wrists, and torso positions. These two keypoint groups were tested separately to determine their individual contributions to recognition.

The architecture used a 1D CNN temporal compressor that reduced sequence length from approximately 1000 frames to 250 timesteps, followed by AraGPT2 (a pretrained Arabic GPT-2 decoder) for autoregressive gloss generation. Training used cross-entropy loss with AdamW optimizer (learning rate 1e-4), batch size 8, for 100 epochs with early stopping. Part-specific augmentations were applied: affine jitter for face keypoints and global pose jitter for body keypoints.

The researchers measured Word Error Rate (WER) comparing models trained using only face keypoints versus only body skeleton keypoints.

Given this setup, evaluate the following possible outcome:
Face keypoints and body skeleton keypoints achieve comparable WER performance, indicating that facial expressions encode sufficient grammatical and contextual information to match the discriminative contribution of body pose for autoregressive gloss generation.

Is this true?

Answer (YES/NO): NO